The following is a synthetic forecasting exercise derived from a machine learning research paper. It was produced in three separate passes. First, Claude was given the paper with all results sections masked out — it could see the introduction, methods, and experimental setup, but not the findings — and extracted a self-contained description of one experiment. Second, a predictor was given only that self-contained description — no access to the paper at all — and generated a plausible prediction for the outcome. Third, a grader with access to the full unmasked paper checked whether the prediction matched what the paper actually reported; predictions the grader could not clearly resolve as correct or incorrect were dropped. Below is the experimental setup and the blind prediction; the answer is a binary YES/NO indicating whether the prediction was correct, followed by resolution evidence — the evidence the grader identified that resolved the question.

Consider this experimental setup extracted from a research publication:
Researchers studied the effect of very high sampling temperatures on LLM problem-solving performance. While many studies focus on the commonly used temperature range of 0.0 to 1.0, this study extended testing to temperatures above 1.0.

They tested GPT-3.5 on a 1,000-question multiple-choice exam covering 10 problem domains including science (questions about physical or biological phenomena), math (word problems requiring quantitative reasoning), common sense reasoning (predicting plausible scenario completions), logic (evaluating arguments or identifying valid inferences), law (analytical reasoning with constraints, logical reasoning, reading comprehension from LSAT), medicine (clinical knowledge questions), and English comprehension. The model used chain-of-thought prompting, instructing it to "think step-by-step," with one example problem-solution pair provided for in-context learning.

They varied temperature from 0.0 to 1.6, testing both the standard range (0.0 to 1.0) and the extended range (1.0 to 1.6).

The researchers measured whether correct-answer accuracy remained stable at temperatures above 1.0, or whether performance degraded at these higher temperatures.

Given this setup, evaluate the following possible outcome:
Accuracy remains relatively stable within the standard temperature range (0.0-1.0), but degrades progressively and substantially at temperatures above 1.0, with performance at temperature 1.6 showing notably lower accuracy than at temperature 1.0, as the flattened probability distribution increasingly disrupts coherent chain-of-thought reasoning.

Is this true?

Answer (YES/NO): YES